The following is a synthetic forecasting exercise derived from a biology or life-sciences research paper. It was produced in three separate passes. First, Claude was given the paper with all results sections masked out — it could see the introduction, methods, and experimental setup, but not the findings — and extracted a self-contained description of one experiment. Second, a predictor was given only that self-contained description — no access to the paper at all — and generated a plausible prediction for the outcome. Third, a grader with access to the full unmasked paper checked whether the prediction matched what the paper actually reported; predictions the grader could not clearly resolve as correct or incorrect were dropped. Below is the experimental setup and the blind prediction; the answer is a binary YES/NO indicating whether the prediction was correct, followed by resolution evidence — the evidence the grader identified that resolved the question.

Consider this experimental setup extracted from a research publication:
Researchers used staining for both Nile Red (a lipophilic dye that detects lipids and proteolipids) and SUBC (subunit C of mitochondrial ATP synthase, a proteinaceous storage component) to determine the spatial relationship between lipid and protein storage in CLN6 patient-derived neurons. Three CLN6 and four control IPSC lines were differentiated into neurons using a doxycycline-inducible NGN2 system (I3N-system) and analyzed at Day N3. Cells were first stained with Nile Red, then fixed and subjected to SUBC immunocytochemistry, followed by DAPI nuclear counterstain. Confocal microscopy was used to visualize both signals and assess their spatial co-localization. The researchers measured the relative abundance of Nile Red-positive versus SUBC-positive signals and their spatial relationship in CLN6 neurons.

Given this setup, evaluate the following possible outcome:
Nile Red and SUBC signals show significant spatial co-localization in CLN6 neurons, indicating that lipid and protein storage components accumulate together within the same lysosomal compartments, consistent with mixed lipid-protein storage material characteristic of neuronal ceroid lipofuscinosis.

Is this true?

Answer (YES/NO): NO